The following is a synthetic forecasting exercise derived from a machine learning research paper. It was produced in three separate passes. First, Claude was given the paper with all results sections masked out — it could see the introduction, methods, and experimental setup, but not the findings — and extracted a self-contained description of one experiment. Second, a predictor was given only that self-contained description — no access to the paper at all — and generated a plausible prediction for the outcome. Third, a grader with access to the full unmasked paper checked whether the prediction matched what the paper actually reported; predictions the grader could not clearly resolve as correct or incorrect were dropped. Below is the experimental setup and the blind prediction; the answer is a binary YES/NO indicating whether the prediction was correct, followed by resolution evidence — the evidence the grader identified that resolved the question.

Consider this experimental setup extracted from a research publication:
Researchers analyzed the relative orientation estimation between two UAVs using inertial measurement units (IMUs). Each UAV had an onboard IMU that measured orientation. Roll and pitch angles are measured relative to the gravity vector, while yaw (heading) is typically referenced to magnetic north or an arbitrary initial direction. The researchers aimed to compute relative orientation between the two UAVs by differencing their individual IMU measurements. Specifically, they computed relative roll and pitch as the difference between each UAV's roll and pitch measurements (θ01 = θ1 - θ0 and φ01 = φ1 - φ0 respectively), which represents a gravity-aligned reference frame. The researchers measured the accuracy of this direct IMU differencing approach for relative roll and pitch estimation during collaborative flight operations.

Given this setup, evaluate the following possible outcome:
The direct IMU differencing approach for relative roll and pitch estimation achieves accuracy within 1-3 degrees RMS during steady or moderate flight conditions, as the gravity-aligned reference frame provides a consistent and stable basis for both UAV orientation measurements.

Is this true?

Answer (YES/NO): NO